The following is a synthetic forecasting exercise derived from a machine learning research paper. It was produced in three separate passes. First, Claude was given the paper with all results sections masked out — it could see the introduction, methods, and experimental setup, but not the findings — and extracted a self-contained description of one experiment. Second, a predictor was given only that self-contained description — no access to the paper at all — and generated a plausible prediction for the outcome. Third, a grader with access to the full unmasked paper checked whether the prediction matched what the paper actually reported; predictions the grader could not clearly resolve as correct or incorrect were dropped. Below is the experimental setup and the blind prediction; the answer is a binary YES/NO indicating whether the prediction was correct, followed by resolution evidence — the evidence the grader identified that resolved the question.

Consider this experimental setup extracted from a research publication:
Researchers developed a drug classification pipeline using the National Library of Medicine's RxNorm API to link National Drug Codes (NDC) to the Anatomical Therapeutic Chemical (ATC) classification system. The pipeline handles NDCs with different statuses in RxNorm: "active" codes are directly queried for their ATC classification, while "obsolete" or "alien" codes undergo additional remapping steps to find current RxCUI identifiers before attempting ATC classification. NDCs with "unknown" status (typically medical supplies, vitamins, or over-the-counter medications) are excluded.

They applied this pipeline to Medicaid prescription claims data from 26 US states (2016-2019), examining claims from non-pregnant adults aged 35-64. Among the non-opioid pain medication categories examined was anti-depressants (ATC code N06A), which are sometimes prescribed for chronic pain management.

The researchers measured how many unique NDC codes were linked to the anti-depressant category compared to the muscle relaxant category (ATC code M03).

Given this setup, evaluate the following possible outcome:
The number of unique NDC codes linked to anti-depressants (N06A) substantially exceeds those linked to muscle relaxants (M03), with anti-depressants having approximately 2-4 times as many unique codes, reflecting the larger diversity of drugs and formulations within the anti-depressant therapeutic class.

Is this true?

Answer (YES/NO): YES